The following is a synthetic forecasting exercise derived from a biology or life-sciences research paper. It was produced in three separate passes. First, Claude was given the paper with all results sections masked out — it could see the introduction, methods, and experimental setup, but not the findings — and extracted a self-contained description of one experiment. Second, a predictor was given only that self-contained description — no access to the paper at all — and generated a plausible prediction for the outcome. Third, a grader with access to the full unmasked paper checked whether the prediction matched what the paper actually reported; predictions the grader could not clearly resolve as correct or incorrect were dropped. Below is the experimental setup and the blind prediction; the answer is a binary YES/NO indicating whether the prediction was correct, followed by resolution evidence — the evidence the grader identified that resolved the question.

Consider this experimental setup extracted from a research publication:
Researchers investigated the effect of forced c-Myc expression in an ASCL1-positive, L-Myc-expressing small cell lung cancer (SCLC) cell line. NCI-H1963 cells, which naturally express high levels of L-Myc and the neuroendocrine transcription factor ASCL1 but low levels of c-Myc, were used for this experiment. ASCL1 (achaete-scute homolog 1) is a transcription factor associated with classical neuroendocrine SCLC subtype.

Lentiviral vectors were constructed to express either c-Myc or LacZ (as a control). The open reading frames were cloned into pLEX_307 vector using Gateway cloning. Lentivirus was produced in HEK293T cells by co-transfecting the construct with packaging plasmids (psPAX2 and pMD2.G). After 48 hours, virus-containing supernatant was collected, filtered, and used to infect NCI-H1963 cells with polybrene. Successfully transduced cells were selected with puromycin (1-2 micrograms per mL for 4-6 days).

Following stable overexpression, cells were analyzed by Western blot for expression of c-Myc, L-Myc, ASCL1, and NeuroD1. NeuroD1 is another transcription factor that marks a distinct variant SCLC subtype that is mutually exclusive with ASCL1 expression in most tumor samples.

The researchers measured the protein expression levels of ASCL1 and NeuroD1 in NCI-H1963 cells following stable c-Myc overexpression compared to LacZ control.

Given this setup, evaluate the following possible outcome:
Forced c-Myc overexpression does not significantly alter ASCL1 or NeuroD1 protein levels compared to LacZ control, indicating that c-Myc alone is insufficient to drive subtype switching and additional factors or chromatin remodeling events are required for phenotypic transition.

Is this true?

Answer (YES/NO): NO